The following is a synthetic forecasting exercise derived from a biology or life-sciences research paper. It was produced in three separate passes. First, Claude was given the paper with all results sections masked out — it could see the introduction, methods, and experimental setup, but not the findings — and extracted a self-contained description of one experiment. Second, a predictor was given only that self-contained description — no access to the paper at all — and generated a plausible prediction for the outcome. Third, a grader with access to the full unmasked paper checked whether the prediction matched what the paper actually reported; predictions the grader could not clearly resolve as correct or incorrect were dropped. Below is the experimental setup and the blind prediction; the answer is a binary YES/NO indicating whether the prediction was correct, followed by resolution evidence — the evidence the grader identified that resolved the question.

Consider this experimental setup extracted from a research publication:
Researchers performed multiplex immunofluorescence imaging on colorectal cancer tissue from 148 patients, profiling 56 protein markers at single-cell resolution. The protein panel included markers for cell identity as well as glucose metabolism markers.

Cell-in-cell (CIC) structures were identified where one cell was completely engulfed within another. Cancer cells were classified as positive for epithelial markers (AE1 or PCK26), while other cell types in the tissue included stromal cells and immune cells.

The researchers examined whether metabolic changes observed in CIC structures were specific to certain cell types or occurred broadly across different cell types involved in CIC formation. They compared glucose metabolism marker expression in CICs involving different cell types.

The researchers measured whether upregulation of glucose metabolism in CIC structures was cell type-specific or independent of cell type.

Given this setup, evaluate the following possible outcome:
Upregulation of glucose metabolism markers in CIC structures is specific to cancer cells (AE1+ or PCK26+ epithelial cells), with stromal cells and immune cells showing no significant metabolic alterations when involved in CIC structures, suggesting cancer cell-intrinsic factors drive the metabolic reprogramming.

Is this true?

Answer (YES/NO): NO